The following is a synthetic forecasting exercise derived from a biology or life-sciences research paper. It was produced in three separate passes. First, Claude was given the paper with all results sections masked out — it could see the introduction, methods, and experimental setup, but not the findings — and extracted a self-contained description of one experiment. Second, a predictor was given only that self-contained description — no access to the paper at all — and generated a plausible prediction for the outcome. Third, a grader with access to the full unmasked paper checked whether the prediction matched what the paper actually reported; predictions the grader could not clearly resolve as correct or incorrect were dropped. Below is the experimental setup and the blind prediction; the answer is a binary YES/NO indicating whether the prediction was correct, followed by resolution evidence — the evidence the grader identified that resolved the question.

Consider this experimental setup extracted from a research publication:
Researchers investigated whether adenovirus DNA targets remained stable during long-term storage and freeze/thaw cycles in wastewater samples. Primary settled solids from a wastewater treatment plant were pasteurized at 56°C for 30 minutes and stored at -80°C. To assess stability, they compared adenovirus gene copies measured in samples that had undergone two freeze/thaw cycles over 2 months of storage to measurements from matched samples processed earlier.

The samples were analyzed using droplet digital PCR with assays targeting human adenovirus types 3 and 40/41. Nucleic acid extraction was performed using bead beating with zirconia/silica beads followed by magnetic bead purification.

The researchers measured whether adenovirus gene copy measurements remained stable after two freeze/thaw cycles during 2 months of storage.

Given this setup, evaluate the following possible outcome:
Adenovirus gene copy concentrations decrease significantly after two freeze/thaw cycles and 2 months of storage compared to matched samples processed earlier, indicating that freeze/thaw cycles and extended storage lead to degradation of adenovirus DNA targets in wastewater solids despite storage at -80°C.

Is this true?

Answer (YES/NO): NO